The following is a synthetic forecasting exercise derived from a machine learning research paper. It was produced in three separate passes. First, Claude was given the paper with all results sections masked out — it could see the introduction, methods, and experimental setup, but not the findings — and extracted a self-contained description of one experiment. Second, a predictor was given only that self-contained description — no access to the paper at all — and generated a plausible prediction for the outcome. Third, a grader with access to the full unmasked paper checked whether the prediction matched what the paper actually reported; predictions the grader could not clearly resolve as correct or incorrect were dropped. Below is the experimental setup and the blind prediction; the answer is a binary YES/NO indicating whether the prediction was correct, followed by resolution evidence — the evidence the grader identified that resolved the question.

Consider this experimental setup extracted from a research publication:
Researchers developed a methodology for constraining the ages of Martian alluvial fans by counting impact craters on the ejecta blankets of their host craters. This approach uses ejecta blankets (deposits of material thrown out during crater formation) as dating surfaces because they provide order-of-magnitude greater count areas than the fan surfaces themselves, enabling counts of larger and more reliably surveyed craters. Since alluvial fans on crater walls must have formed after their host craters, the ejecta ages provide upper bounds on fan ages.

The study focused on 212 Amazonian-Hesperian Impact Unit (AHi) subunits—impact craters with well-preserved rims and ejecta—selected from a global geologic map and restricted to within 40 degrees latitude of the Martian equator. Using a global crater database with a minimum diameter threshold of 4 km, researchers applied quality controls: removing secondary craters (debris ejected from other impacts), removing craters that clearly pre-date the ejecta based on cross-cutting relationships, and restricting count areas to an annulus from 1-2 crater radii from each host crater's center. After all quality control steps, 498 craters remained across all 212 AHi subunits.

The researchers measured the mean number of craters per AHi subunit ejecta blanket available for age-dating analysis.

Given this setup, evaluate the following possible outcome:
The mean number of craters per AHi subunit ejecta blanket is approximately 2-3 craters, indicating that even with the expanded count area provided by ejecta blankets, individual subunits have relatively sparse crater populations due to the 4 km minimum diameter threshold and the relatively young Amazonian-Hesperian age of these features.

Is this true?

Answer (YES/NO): YES